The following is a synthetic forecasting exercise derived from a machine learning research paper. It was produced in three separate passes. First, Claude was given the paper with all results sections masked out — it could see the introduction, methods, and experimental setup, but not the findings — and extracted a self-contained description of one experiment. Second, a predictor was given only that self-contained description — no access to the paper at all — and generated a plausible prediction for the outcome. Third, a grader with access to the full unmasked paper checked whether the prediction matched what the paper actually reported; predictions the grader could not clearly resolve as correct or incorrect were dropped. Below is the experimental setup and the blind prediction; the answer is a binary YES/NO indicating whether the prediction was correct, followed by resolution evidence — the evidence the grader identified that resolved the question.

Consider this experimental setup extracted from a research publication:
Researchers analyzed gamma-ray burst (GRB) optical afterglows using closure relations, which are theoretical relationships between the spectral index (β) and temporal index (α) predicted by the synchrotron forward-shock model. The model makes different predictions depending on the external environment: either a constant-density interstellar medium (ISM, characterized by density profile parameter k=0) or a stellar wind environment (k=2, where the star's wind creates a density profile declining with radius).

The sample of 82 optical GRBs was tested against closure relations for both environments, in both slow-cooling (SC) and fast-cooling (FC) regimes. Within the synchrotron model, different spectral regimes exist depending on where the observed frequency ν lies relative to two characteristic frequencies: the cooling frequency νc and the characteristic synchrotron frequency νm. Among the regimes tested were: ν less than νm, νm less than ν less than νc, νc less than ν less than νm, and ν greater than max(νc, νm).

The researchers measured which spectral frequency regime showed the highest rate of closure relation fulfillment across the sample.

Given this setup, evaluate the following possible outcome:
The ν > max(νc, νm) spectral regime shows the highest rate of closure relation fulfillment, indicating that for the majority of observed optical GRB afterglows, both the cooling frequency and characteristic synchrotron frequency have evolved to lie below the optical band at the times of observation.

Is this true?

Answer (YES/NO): YES